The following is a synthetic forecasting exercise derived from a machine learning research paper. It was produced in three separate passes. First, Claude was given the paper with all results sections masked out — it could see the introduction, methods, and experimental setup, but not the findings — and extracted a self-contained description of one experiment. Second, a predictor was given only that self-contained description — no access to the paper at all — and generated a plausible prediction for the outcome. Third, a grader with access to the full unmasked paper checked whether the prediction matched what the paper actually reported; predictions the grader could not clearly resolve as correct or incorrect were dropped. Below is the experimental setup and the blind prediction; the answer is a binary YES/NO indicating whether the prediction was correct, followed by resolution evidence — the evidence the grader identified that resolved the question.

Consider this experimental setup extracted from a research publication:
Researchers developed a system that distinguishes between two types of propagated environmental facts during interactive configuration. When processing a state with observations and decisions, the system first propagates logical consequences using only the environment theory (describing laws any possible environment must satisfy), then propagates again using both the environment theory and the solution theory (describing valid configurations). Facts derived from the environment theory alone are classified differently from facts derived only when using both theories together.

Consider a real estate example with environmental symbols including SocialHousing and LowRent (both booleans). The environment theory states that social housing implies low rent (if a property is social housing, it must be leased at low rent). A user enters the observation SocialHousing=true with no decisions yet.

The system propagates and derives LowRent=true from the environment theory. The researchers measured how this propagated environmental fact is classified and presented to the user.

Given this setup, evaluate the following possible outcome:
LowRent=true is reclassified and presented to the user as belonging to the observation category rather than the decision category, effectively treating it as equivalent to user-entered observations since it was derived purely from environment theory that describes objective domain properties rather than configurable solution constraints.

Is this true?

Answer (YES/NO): NO